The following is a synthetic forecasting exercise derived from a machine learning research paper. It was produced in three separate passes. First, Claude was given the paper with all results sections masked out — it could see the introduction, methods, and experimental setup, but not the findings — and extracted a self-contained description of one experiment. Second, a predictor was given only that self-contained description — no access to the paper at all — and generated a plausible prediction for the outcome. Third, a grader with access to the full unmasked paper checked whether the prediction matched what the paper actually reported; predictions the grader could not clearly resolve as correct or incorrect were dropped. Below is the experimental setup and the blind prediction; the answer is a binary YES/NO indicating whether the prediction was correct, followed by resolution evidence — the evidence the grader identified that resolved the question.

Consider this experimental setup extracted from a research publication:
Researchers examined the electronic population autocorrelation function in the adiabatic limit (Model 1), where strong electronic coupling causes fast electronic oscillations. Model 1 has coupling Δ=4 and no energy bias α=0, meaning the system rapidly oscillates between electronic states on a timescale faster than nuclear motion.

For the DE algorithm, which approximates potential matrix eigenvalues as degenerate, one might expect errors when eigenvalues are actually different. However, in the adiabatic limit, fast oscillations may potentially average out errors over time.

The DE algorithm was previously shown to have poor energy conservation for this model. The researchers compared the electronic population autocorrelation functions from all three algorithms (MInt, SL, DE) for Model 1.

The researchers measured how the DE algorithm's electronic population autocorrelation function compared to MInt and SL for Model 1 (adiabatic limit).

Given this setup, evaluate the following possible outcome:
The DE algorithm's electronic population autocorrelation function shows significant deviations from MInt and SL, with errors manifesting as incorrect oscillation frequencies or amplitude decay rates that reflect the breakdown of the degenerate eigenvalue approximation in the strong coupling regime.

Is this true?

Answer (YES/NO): NO